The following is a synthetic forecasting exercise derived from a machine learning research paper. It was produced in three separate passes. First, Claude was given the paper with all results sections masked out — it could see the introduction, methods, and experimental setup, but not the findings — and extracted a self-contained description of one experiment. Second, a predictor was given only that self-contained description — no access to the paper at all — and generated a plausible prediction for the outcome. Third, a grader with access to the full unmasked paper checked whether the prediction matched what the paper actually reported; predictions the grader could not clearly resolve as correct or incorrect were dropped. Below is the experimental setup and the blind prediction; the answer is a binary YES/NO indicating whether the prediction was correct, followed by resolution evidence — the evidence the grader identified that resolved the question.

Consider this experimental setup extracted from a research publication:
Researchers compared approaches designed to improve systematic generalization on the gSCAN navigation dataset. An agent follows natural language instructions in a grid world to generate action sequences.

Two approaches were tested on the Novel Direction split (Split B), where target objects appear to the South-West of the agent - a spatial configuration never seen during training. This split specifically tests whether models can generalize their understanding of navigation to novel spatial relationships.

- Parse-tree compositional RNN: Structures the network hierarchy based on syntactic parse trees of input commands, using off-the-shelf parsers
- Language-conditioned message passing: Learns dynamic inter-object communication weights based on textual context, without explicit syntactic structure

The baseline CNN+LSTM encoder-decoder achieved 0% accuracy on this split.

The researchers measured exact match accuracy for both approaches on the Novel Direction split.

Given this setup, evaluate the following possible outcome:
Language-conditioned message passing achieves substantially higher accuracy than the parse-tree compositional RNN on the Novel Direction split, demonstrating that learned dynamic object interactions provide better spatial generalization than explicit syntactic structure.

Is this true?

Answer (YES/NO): NO